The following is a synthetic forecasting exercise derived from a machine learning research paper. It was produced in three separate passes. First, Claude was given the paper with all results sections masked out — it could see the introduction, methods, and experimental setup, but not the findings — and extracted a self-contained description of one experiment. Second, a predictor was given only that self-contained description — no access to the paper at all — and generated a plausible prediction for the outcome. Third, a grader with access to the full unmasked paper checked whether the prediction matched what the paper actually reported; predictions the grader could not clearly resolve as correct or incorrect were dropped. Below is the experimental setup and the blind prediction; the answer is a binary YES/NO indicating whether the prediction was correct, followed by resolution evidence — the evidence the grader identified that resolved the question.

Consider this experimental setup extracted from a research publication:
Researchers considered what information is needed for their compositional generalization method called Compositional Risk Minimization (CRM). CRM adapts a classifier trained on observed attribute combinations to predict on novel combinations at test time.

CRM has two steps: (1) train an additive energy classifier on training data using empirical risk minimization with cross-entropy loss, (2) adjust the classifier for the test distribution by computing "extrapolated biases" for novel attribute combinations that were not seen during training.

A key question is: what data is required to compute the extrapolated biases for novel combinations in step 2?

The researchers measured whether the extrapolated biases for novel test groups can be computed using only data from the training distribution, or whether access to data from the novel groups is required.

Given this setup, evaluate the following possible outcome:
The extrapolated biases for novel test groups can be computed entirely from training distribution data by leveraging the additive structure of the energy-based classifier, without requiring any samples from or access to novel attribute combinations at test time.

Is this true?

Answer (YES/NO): YES